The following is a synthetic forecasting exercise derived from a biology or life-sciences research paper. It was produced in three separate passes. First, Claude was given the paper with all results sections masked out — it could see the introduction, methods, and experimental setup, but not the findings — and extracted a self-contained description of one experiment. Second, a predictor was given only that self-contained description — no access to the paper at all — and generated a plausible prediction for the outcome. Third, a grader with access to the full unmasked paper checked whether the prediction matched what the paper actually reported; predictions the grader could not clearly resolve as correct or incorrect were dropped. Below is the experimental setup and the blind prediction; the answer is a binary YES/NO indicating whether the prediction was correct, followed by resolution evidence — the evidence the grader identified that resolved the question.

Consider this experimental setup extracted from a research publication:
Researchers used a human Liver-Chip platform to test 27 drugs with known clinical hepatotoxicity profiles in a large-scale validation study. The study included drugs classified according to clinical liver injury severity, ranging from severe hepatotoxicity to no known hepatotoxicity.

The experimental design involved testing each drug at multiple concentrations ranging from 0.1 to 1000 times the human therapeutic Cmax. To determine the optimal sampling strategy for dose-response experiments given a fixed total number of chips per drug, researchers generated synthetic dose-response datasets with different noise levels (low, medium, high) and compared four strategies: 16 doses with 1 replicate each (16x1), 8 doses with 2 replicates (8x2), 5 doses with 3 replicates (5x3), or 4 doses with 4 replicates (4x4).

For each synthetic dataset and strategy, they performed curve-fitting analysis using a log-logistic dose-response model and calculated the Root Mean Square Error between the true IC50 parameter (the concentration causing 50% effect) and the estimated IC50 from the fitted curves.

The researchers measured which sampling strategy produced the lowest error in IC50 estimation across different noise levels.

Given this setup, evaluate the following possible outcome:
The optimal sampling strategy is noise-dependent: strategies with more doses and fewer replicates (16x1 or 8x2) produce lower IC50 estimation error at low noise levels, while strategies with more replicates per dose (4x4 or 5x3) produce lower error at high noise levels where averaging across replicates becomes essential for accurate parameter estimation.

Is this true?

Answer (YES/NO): NO